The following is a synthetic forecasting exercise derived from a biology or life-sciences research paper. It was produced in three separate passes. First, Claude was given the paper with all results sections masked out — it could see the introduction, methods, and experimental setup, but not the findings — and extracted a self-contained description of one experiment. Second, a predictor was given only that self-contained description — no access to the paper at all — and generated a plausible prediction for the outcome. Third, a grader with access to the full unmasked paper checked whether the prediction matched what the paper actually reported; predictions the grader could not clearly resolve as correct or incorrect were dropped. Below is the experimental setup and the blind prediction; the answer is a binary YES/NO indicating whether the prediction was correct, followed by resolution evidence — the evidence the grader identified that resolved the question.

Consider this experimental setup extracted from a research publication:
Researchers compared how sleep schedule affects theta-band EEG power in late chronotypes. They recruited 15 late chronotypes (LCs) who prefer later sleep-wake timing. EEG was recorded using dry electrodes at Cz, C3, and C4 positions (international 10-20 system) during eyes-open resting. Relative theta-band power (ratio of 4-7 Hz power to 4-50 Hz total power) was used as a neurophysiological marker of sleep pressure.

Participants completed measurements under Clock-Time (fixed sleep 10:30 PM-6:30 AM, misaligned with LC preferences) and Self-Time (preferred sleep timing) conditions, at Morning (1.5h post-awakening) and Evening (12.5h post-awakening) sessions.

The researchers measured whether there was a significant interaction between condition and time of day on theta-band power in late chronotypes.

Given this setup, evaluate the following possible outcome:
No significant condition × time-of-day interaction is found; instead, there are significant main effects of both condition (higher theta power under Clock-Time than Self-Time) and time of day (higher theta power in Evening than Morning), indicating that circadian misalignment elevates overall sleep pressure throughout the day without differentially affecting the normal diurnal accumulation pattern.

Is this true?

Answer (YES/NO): NO